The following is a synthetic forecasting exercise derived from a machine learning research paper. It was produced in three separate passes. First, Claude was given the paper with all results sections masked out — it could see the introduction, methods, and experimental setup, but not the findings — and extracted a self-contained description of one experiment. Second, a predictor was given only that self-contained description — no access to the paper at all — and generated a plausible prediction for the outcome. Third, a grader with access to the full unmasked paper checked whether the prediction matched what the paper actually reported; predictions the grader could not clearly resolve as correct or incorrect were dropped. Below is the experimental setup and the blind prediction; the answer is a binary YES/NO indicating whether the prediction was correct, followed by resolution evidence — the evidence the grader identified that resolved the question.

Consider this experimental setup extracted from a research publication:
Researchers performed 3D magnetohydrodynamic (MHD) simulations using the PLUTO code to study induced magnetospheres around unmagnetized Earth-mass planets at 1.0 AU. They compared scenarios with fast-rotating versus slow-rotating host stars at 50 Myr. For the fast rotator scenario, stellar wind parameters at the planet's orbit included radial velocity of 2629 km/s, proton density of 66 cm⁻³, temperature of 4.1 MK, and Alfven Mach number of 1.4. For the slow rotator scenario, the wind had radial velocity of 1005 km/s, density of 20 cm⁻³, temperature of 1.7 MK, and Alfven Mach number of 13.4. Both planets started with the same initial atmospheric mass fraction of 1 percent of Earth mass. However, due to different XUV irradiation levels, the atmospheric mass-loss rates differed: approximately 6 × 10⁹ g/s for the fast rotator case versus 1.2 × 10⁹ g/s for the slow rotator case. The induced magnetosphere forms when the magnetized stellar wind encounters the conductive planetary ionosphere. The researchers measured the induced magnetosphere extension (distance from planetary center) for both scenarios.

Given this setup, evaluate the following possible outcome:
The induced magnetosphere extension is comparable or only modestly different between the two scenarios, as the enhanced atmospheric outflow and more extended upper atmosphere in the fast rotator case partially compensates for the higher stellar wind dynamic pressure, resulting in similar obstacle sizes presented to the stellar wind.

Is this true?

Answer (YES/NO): NO